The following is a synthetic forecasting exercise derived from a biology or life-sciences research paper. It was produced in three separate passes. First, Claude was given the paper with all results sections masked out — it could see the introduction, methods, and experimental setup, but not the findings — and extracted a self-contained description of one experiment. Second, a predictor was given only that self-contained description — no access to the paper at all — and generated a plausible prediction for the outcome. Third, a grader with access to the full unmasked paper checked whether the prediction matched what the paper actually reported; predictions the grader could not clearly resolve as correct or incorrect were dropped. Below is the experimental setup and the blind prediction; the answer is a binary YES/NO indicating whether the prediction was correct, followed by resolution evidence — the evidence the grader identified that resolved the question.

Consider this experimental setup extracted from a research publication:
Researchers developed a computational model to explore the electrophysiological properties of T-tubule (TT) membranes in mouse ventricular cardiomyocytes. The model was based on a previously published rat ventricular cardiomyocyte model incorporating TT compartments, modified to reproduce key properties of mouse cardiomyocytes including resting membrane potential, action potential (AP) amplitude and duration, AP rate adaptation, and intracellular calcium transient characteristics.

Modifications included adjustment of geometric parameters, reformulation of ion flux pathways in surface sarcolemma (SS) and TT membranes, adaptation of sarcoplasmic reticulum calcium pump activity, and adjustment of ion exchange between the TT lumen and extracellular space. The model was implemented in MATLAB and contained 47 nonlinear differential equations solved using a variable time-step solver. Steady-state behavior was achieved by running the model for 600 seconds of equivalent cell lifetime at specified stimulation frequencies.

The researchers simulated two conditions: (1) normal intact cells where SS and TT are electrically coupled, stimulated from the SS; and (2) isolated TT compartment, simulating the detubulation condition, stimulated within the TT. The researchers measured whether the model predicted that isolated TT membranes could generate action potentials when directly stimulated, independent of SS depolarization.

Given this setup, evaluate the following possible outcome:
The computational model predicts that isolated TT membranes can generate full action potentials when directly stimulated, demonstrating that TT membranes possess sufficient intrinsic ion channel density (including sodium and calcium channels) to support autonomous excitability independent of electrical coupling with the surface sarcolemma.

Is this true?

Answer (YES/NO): YES